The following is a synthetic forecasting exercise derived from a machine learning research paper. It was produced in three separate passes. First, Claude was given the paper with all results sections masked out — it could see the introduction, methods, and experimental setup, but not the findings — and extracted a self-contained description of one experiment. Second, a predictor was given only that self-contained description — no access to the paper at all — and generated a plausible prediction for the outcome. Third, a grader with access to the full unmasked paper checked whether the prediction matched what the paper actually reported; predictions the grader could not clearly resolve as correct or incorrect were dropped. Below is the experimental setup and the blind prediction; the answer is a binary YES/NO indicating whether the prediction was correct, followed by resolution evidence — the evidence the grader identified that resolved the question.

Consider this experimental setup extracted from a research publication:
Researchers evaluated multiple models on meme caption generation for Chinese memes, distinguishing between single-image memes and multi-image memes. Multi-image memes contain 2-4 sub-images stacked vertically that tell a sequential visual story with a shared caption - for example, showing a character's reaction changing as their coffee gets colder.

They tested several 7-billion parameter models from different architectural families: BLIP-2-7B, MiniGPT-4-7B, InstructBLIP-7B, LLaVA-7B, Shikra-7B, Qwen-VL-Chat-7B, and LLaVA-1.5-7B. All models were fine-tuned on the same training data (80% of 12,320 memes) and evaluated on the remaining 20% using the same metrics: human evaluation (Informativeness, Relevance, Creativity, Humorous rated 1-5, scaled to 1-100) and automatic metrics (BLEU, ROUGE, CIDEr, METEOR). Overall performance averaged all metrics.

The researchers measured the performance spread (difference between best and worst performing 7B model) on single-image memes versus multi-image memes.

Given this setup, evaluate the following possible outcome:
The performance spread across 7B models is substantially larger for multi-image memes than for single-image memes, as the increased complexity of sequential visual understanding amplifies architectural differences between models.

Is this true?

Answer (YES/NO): NO